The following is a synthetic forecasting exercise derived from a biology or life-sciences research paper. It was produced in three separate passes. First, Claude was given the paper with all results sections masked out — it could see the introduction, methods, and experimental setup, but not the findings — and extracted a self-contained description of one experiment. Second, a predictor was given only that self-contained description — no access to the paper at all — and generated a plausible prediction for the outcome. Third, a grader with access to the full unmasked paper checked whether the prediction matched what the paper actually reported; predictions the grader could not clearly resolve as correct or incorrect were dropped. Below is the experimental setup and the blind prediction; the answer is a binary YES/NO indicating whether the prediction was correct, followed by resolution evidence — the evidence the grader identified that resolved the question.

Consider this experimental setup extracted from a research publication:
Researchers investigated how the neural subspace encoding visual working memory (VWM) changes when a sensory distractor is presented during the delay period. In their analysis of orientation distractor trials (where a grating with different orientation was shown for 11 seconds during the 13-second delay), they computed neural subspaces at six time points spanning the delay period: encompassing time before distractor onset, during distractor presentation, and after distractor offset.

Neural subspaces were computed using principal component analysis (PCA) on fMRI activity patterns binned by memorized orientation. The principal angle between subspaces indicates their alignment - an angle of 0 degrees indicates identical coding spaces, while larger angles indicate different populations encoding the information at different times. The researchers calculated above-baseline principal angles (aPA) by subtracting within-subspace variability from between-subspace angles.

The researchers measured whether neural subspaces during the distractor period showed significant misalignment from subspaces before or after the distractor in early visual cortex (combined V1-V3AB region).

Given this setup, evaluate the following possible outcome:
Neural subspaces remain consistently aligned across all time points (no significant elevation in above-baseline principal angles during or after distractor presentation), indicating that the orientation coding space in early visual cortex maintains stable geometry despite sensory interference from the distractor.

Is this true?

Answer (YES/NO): NO